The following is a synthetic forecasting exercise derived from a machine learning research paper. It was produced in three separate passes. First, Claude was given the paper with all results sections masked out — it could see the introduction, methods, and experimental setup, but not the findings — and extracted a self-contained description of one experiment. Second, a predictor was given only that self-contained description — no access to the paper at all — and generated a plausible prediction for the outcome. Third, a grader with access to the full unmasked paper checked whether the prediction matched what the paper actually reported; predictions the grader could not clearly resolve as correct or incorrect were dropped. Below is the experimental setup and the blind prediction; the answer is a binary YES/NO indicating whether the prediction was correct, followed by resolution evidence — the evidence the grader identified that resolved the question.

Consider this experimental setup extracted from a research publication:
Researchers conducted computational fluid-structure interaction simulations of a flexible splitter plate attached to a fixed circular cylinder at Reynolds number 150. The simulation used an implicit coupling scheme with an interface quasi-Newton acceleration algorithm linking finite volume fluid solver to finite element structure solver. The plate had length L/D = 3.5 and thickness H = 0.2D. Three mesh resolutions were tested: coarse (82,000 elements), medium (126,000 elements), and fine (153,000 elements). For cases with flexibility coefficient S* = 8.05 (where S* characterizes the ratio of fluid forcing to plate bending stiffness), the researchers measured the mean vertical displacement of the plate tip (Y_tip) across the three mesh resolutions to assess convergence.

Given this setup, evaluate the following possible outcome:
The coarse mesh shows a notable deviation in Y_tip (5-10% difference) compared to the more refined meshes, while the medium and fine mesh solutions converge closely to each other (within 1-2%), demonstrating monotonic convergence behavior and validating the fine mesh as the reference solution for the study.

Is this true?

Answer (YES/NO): NO